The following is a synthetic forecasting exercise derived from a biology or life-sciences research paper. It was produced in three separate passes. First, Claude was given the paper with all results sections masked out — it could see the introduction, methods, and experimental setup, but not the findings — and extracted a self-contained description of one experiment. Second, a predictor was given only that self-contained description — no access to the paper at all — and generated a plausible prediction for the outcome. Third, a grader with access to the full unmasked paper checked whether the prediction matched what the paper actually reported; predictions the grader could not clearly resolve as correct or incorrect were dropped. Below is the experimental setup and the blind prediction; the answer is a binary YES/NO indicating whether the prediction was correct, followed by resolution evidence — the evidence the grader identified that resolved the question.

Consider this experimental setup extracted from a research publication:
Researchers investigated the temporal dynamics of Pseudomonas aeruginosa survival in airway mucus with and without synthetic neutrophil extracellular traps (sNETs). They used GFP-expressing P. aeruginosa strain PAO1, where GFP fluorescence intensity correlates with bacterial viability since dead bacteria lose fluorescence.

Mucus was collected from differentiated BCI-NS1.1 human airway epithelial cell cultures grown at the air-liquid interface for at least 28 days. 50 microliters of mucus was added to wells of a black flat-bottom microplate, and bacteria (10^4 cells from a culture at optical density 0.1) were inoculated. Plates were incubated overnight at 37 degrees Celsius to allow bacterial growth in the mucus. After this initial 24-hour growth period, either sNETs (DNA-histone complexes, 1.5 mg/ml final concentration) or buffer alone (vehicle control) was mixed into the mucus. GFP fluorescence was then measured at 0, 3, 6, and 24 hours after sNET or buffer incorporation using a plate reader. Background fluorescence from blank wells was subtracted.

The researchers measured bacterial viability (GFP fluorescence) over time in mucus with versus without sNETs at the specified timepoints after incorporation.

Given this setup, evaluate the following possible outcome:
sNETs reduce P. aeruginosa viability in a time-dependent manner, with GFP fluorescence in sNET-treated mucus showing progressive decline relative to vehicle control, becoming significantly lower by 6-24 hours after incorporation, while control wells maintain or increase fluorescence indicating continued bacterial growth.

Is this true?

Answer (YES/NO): NO